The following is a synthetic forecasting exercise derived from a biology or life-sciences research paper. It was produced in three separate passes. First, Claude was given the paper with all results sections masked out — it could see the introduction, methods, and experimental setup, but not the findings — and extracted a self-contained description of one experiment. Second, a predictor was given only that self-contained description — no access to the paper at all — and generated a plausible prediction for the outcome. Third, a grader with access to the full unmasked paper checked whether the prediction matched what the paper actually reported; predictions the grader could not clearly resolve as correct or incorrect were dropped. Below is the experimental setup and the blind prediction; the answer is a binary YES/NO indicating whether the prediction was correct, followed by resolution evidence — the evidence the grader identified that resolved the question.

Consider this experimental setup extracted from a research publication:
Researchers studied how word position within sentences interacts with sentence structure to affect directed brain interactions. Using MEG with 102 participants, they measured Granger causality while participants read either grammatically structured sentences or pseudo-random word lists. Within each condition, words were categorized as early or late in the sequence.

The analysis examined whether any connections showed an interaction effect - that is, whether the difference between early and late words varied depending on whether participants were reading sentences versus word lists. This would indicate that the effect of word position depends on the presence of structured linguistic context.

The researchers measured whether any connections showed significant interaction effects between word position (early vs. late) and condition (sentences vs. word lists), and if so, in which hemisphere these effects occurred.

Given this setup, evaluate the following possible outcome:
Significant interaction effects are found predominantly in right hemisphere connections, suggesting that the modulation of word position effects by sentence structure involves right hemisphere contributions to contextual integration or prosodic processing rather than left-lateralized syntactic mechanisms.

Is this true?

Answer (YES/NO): YES